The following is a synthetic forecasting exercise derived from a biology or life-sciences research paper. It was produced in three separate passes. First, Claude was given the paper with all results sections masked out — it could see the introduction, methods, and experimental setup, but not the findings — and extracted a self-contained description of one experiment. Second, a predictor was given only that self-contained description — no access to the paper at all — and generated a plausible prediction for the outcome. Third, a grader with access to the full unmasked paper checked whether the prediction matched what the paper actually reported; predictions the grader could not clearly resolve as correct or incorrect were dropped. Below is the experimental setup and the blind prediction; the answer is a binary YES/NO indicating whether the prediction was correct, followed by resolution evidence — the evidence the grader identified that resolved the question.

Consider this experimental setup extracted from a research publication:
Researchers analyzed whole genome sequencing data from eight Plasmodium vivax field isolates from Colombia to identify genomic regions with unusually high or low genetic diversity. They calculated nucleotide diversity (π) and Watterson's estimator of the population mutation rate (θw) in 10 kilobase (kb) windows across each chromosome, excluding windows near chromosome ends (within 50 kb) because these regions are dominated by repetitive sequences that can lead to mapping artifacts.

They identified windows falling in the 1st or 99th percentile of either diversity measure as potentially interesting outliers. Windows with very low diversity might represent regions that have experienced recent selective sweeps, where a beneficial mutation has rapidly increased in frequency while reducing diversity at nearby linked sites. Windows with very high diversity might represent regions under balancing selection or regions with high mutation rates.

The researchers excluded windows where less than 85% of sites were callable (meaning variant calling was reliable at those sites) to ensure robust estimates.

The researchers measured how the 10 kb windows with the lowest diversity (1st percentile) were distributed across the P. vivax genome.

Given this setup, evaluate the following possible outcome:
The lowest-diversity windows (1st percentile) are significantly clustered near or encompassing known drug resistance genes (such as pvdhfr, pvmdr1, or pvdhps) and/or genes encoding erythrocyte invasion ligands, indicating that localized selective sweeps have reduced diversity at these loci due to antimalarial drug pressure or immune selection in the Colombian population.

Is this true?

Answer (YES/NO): NO